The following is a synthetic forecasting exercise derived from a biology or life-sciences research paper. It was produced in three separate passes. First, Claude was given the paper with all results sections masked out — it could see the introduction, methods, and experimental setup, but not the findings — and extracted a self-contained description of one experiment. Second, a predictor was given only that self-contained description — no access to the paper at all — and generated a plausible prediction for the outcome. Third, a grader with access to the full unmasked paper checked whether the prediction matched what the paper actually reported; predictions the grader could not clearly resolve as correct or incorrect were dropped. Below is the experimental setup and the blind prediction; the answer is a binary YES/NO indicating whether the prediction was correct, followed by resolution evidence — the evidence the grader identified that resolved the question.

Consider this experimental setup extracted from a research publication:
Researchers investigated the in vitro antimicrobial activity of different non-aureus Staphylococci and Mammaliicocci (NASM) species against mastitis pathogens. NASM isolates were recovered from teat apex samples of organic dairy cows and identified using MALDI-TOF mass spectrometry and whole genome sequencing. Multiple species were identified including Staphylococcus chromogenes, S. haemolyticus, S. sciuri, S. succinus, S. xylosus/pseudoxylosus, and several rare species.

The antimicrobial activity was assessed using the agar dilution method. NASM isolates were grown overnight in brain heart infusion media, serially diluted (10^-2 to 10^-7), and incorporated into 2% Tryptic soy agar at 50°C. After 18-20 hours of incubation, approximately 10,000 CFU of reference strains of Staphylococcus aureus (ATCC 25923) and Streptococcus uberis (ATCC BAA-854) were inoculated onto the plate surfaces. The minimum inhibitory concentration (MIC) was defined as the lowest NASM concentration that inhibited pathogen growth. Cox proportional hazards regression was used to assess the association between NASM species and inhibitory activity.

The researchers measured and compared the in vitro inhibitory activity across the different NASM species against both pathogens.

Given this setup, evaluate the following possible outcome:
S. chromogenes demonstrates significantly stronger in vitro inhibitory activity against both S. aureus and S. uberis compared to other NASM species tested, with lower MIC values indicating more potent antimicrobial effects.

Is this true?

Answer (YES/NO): NO